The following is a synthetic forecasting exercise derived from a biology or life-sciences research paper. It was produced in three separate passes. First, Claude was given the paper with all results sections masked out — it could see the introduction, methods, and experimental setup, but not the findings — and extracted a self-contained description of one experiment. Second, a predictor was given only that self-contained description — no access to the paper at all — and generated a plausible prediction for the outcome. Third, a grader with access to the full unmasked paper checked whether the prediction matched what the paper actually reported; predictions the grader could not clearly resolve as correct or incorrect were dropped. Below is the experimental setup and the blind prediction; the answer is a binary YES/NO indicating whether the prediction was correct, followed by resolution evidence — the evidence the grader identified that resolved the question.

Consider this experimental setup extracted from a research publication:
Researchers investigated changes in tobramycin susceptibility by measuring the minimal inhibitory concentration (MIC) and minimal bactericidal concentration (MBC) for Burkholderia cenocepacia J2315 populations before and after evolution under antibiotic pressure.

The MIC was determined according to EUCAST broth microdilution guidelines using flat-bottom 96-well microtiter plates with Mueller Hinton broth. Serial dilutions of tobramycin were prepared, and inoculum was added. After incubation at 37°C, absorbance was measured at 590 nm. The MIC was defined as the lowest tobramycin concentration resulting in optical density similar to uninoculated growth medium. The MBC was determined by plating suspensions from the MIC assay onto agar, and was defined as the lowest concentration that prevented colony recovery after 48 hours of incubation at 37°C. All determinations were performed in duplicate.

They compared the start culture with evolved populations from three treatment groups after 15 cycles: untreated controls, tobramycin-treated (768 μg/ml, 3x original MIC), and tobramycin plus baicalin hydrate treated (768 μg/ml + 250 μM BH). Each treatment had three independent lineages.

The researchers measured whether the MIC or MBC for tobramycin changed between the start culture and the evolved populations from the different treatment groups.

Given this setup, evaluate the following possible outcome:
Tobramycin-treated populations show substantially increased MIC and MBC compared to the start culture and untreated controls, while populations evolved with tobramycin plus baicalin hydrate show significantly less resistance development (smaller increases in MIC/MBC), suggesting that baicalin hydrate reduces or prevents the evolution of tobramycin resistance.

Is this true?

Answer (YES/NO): NO